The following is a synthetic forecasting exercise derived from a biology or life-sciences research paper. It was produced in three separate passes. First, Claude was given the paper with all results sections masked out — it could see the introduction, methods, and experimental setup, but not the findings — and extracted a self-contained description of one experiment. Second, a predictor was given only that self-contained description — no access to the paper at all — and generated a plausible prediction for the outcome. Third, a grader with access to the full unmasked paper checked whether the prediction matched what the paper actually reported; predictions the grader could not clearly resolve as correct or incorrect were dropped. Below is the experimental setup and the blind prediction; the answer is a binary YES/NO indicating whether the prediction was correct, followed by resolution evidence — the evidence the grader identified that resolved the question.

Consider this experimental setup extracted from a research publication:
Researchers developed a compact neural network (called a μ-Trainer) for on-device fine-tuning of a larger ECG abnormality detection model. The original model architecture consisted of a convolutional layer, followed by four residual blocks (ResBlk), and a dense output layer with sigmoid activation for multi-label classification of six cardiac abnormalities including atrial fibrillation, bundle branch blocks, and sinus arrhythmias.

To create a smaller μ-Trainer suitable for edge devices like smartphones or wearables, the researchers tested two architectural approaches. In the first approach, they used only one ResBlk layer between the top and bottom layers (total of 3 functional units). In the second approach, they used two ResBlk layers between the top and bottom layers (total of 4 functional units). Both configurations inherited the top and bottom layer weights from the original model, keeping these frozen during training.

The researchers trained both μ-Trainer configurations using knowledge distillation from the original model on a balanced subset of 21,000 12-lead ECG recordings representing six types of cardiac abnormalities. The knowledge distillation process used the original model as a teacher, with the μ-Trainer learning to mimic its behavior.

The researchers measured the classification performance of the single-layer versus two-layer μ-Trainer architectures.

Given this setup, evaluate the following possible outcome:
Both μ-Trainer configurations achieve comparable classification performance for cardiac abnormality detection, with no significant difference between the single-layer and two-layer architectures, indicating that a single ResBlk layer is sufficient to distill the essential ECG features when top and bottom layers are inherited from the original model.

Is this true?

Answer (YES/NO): NO